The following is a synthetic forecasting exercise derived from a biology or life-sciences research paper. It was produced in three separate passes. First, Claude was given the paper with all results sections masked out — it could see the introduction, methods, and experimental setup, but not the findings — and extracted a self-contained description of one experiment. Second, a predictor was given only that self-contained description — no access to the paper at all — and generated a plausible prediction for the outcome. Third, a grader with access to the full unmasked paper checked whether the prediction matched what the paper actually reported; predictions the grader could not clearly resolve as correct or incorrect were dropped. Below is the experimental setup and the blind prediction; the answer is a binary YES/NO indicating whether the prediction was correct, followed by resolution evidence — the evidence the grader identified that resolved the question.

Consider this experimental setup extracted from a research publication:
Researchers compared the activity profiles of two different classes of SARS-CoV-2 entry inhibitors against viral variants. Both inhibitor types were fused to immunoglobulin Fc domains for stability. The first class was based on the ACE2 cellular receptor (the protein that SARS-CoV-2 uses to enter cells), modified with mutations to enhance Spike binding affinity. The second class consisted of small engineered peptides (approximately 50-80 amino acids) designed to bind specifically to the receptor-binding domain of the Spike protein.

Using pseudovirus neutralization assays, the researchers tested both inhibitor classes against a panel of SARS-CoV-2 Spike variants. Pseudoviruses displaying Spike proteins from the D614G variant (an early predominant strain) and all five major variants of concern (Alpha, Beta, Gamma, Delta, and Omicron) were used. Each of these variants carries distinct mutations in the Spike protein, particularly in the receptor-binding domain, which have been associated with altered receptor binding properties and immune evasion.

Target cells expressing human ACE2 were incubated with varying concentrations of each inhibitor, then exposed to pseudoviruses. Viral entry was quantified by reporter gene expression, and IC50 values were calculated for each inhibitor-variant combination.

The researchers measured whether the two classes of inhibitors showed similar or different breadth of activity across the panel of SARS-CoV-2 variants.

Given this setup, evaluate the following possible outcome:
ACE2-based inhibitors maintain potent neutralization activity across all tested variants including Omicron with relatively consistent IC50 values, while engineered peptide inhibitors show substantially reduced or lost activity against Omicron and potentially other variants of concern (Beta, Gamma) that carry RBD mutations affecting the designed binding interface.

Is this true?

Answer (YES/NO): YES